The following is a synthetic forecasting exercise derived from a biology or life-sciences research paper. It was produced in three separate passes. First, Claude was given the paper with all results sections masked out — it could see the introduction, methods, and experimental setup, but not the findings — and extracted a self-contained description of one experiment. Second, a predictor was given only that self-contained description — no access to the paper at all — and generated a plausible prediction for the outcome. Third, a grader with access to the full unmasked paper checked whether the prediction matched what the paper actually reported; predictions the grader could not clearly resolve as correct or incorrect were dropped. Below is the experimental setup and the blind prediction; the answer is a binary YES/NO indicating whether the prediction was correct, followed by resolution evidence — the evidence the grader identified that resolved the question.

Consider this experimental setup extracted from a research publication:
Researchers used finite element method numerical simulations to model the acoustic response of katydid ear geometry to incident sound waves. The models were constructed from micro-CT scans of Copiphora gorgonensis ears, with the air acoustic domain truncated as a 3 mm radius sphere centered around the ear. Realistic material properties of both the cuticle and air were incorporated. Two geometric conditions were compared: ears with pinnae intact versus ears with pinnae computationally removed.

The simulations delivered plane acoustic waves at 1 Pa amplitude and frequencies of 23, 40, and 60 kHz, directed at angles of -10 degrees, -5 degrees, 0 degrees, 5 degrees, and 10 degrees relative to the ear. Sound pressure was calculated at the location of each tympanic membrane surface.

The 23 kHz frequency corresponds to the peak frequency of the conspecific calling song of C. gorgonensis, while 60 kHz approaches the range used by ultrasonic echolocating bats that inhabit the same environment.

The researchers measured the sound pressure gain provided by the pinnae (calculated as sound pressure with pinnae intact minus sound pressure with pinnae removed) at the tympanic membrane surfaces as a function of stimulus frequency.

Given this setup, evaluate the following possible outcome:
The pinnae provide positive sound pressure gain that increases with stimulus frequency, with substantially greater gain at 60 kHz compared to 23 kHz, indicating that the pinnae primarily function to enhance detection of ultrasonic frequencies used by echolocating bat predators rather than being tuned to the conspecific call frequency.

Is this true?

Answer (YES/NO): YES